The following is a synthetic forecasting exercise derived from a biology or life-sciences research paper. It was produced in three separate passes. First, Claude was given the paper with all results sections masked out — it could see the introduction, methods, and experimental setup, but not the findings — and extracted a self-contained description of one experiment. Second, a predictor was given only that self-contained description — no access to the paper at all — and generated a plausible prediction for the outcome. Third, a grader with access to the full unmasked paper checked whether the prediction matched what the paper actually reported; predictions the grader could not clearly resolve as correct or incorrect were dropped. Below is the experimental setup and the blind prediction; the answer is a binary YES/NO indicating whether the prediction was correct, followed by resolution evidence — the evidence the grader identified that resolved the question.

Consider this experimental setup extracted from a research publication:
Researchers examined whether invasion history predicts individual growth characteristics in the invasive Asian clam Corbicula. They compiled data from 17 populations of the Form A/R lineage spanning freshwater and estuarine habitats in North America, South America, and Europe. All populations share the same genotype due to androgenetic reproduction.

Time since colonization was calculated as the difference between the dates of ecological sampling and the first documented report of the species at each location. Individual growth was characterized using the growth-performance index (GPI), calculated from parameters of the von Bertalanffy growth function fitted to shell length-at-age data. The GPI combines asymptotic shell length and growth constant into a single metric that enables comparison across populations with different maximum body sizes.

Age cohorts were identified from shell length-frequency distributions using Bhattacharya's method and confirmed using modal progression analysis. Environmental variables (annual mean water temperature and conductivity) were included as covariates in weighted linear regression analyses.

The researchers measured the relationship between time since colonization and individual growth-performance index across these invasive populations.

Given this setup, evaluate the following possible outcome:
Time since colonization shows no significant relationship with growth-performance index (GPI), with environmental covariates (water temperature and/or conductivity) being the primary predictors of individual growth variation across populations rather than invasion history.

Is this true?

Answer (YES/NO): NO